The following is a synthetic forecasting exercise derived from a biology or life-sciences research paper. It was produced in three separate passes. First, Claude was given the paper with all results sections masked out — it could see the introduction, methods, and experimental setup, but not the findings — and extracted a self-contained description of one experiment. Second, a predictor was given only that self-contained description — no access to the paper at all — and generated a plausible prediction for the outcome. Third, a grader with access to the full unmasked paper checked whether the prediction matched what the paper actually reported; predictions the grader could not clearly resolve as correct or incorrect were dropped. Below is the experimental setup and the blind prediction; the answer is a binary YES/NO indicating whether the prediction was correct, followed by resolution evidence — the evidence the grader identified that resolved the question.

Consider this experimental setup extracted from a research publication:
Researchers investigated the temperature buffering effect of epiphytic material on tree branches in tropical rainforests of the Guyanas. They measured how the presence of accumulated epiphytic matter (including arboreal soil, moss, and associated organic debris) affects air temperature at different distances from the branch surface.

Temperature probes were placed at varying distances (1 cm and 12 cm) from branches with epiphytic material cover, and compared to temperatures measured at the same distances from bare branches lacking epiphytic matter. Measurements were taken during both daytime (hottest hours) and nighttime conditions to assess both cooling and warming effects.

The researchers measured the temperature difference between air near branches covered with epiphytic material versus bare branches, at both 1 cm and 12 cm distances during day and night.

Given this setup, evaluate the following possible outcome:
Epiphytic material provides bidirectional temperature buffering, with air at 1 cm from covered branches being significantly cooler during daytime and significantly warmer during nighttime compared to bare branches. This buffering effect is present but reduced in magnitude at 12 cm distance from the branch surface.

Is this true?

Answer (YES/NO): YES